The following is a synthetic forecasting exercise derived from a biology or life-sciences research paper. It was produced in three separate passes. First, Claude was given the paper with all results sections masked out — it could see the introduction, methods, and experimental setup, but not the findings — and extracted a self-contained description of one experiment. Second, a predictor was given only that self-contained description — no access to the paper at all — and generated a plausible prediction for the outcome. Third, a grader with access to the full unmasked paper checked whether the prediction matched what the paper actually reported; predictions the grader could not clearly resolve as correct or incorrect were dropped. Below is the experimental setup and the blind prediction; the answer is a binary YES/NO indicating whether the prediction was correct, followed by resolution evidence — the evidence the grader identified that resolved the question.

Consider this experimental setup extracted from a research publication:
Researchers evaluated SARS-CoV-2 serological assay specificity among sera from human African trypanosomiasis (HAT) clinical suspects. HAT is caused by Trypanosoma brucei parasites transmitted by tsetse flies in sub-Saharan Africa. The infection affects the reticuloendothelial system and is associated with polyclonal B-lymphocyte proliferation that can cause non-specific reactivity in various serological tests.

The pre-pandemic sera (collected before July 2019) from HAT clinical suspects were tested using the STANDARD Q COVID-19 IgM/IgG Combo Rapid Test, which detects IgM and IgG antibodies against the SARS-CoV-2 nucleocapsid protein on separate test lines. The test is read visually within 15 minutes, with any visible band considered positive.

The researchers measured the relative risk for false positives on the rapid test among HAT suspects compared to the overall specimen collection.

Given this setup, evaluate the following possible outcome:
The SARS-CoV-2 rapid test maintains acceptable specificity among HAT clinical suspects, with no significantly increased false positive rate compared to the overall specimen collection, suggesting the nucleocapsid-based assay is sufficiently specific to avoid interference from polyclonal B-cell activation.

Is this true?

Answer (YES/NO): YES